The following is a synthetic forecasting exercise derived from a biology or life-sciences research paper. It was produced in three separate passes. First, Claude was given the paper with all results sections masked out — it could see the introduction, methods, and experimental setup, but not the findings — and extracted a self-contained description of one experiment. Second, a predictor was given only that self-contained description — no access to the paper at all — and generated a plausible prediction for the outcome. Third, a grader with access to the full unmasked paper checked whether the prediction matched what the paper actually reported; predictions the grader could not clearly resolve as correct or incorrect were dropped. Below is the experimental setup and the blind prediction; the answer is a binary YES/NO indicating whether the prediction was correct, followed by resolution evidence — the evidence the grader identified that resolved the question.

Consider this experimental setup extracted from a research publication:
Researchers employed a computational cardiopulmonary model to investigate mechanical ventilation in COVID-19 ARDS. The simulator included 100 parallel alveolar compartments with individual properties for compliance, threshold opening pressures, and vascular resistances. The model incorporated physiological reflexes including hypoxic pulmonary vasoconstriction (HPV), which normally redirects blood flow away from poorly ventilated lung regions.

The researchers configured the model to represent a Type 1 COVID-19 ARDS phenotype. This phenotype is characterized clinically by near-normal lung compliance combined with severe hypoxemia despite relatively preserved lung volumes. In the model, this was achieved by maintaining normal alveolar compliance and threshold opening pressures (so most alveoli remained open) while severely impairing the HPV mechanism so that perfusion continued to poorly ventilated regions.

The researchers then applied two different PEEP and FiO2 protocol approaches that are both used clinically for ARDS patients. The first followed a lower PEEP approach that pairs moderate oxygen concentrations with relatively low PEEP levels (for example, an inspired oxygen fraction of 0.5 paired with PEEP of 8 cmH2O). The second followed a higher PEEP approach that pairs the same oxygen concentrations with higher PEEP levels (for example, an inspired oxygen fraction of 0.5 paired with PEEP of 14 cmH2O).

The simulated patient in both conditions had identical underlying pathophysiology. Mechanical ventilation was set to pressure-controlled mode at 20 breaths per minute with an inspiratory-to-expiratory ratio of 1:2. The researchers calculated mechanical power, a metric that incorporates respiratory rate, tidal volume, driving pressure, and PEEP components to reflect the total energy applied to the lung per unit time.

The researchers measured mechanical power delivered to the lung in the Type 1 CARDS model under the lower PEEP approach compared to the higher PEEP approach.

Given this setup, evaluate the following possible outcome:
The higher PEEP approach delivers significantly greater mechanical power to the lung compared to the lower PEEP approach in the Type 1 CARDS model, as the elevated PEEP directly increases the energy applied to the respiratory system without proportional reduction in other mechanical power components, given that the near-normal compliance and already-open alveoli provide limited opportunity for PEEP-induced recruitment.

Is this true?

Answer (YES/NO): YES